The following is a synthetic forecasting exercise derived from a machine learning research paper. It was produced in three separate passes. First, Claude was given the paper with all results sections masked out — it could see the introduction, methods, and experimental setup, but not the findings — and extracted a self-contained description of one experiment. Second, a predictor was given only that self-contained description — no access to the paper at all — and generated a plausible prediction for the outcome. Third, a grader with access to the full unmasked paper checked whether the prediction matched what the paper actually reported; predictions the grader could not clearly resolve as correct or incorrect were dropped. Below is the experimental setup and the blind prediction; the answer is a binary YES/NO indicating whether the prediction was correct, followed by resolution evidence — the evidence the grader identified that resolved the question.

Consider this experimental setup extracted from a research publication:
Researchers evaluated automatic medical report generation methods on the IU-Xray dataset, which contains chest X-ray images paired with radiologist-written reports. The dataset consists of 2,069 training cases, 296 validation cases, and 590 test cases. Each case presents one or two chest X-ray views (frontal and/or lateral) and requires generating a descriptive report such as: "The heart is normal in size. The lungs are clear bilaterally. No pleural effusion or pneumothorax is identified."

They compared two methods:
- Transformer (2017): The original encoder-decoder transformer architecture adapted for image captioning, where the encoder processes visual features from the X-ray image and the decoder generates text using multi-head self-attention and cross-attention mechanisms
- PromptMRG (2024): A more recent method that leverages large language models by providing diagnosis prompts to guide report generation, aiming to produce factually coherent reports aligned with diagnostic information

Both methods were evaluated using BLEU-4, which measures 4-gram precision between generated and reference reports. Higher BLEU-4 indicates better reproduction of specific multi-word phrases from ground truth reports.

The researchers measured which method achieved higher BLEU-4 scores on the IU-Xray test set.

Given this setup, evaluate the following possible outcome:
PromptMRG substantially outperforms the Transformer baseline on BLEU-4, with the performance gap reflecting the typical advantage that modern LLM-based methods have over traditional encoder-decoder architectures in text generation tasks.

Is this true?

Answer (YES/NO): NO